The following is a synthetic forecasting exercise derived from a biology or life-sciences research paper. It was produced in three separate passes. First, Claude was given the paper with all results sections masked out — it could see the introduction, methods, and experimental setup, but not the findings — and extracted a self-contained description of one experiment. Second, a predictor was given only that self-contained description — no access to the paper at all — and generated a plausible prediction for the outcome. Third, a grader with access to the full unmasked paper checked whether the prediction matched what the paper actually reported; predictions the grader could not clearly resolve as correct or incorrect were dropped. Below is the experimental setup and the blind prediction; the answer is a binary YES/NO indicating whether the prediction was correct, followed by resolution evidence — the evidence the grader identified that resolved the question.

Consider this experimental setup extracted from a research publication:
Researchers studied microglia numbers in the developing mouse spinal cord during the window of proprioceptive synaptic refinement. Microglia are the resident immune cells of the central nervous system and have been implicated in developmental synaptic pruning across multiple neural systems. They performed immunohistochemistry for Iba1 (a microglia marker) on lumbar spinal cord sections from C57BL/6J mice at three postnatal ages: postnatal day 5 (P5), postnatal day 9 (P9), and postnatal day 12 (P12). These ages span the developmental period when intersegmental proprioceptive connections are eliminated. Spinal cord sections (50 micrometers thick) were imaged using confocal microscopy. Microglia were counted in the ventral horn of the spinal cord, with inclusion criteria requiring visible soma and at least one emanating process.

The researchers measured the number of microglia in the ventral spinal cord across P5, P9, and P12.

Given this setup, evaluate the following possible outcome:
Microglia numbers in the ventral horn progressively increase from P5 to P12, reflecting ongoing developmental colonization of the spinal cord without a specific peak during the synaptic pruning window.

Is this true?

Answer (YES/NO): NO